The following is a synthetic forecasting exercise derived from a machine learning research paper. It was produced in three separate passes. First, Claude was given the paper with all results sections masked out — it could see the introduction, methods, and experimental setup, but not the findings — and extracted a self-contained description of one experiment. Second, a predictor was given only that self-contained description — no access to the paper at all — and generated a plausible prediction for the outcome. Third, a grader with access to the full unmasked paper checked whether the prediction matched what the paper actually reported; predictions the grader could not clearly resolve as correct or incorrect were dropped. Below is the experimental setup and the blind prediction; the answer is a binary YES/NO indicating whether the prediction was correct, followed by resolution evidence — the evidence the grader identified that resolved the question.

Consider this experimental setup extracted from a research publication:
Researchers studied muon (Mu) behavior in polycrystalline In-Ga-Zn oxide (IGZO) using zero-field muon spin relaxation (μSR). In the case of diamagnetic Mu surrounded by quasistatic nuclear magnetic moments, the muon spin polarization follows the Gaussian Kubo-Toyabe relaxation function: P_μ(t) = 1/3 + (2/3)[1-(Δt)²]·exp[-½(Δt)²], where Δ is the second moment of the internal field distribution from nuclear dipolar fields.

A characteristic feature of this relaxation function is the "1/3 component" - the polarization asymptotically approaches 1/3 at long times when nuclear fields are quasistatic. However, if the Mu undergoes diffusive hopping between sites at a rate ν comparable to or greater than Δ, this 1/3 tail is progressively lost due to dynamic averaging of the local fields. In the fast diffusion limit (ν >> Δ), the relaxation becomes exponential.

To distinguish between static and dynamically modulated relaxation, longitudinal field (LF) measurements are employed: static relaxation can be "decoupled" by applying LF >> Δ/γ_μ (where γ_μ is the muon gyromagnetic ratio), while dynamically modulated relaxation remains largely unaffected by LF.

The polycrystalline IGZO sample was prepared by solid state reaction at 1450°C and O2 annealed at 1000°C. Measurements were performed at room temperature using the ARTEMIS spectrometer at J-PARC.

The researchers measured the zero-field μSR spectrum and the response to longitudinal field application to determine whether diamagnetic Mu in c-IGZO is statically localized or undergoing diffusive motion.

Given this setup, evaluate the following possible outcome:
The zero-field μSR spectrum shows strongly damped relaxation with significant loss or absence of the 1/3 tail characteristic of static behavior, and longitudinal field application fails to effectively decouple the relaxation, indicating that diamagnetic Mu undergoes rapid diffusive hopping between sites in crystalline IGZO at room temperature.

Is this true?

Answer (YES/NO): NO